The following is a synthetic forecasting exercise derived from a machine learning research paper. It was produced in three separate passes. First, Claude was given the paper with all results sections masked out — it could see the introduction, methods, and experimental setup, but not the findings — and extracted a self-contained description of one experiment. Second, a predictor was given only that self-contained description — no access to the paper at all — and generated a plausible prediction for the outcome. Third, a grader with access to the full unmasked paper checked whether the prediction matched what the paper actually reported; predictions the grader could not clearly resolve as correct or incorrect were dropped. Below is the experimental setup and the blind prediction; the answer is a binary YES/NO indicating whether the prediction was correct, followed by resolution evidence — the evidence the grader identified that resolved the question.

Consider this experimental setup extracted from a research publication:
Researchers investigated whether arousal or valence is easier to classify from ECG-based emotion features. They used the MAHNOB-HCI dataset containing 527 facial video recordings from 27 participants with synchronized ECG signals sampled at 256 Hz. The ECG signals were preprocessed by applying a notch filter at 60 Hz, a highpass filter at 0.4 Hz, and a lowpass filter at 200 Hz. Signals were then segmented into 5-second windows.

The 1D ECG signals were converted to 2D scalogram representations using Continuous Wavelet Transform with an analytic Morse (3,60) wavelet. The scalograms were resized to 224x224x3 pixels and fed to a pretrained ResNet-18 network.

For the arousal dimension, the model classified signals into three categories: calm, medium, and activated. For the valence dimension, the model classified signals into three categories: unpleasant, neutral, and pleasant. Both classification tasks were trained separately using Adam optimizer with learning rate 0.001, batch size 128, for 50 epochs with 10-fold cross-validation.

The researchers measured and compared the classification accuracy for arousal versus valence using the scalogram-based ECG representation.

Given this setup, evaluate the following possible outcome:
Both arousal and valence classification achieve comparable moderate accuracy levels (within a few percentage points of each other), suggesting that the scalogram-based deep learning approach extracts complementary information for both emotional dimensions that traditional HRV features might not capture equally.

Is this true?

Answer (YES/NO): NO